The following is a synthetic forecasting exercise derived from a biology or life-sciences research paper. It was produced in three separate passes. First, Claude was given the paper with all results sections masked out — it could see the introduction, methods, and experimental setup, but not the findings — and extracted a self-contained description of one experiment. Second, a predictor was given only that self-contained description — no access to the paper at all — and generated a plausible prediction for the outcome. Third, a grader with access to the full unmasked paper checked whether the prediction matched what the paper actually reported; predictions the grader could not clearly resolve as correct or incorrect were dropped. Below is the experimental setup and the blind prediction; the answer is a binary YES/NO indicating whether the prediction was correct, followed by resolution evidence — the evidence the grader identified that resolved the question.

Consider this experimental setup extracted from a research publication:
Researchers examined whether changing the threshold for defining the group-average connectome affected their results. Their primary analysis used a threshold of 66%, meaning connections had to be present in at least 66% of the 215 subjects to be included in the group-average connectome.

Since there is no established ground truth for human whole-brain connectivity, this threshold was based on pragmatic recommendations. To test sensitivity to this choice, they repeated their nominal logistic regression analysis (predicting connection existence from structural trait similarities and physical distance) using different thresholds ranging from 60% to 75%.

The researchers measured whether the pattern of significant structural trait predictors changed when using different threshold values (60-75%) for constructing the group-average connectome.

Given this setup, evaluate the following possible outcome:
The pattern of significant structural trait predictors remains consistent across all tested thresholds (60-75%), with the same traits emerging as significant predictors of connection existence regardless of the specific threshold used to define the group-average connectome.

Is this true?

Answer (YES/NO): YES